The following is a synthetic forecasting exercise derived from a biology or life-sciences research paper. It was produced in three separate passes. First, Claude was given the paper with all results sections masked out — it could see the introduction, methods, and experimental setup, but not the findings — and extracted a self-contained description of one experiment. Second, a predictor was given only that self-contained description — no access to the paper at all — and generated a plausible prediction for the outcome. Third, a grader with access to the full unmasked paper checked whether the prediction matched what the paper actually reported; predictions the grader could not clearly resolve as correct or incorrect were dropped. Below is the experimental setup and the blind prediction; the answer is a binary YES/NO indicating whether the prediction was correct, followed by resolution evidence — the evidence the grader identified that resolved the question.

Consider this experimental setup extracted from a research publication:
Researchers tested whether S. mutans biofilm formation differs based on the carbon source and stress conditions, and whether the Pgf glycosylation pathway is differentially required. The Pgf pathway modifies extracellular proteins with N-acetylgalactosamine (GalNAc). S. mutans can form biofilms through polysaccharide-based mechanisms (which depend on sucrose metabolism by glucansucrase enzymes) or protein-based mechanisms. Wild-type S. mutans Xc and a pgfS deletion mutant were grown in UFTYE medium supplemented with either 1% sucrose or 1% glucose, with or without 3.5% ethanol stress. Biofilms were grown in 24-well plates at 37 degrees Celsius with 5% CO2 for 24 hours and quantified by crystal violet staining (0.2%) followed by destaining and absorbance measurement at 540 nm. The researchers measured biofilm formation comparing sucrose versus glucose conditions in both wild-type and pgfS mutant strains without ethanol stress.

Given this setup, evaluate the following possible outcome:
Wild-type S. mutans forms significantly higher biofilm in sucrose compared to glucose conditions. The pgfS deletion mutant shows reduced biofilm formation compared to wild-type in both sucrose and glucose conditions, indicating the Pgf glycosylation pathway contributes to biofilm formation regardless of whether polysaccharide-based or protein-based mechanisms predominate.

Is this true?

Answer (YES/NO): NO